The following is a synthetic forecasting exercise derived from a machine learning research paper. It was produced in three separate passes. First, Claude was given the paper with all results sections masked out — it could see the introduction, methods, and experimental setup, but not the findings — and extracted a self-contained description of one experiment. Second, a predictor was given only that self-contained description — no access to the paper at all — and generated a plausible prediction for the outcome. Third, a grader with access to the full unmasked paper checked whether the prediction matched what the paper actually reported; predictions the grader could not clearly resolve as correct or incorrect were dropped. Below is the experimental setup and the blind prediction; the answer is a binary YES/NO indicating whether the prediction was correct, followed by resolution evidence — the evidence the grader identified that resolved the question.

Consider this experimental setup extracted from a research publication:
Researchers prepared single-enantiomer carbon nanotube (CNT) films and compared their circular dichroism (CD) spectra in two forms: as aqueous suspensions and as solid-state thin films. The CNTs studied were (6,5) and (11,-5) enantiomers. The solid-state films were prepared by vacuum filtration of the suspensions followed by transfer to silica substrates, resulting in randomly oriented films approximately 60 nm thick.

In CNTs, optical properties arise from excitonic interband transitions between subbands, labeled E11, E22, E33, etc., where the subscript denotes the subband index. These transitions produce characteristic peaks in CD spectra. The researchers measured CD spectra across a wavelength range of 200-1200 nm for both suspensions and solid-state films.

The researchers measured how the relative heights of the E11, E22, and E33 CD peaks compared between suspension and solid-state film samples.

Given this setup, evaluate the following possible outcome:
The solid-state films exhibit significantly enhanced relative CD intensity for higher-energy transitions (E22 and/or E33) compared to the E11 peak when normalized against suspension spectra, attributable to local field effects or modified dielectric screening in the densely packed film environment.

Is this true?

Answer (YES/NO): NO